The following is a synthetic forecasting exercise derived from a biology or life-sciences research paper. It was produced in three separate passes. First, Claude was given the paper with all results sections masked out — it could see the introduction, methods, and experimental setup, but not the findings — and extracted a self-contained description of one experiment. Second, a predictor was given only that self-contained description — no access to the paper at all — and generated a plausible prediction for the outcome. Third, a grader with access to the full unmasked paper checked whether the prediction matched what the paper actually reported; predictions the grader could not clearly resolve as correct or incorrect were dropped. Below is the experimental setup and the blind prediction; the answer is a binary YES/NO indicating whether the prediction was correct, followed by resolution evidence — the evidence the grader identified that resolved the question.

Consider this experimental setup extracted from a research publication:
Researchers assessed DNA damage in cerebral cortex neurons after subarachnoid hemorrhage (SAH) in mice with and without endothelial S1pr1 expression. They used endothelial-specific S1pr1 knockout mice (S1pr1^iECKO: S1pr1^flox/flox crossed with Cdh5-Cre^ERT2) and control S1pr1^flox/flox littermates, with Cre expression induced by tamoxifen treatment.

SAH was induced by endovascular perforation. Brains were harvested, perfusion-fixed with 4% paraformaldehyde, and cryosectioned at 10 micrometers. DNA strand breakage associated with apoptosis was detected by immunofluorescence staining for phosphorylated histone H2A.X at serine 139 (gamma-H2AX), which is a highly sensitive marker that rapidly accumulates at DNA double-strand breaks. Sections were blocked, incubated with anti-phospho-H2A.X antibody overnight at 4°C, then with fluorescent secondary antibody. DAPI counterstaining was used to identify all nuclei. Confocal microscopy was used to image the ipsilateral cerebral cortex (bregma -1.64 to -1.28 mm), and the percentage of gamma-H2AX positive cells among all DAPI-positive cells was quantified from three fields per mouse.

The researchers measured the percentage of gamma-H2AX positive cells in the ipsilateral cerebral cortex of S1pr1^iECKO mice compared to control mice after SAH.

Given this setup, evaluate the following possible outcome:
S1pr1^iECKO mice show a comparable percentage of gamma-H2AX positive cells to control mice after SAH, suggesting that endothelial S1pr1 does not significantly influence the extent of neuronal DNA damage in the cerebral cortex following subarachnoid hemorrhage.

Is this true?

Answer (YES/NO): NO